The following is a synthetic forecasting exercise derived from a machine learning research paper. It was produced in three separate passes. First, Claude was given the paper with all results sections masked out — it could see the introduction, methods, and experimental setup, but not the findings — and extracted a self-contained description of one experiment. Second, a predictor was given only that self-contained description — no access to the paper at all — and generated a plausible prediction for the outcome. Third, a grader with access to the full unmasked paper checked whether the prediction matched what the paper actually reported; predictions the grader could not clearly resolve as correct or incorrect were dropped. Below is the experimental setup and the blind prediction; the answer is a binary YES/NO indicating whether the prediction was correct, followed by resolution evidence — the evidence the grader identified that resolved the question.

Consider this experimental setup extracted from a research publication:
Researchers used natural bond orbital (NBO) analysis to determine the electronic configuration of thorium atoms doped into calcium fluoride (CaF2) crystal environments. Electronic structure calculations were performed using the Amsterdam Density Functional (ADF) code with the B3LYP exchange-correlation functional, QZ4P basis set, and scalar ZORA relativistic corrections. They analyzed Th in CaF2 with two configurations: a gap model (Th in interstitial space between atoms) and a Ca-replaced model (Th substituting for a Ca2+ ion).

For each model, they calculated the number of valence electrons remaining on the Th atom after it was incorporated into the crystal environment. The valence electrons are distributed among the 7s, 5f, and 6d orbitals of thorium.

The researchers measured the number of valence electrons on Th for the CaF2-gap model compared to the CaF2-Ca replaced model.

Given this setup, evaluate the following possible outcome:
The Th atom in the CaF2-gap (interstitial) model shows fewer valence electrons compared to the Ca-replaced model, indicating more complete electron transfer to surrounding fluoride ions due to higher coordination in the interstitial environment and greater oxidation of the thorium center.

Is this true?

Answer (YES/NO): NO